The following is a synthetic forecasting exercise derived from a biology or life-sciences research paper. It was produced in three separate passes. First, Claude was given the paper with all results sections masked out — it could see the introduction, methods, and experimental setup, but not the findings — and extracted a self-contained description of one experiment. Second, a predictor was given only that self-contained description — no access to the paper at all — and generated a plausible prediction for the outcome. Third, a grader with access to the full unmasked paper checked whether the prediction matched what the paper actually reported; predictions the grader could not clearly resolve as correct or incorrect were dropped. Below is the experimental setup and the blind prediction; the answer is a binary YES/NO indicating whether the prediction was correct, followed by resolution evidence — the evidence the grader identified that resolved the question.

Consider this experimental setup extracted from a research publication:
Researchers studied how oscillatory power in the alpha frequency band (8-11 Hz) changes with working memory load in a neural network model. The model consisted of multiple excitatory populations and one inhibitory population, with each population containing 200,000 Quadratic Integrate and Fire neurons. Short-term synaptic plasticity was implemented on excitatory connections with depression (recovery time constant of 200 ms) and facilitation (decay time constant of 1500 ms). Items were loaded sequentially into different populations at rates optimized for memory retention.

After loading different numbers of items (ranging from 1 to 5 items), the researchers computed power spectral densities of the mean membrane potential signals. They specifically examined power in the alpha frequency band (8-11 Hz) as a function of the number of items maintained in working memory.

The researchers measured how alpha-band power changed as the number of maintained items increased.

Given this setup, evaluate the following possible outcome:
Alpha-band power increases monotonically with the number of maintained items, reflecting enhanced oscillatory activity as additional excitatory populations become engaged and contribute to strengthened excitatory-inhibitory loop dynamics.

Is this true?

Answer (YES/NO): NO